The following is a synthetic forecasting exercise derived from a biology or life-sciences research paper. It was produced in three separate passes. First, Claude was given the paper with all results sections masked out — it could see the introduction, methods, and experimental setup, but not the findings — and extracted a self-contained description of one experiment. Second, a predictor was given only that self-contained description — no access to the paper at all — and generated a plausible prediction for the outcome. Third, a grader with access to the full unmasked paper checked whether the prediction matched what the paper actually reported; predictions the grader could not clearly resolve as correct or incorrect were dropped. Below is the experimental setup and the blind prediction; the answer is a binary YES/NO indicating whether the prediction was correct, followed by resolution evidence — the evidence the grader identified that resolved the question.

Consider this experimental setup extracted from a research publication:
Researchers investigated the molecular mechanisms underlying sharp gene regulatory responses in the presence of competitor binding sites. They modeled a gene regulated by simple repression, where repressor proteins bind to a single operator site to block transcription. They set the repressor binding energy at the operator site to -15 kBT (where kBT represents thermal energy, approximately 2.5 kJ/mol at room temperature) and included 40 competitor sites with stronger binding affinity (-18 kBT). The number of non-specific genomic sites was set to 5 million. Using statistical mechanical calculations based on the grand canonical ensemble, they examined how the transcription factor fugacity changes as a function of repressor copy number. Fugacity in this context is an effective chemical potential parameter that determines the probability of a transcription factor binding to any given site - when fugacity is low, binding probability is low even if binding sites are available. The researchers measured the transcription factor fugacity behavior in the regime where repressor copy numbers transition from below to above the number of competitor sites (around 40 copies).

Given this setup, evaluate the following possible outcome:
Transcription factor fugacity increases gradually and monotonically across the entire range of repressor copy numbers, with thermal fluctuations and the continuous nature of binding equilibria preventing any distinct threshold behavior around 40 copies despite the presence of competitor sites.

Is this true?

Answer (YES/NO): NO